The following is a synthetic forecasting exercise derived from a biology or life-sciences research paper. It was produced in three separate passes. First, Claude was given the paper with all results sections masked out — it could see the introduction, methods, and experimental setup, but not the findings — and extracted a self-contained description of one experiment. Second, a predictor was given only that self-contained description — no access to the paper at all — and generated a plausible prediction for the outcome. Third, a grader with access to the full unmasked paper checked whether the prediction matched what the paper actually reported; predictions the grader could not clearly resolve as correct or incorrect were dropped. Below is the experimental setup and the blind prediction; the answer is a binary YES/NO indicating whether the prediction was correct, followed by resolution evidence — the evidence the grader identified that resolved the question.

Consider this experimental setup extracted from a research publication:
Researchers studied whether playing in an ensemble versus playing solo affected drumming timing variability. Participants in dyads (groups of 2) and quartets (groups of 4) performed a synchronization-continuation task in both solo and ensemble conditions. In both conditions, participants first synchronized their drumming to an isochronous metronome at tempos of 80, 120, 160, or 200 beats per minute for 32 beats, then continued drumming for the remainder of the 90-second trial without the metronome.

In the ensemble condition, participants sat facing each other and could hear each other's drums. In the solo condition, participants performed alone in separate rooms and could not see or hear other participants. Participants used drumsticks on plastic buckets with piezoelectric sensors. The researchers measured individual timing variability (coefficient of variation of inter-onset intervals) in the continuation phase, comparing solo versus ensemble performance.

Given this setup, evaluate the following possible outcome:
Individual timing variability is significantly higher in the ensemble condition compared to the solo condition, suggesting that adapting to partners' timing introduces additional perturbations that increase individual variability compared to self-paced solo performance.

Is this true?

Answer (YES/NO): YES